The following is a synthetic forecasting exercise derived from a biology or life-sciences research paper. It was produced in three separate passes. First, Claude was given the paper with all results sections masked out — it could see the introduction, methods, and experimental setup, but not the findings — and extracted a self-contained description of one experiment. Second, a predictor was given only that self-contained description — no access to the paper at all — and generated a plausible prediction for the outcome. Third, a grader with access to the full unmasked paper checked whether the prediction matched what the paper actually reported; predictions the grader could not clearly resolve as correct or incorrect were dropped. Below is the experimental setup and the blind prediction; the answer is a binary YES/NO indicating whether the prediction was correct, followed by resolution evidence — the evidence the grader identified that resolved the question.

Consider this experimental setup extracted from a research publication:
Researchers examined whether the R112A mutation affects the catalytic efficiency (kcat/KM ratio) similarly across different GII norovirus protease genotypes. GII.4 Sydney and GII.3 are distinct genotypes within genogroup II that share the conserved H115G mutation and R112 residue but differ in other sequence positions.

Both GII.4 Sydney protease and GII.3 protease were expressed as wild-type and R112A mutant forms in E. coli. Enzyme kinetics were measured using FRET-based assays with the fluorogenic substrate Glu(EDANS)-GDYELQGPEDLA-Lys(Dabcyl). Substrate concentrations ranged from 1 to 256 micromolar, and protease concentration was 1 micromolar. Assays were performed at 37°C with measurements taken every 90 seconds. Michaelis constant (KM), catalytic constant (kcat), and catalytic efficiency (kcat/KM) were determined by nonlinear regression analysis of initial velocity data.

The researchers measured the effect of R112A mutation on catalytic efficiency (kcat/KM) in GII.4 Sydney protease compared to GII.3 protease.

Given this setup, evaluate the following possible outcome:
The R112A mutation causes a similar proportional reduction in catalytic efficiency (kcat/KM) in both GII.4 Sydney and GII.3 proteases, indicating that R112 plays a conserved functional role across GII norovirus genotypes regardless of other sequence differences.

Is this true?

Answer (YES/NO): NO